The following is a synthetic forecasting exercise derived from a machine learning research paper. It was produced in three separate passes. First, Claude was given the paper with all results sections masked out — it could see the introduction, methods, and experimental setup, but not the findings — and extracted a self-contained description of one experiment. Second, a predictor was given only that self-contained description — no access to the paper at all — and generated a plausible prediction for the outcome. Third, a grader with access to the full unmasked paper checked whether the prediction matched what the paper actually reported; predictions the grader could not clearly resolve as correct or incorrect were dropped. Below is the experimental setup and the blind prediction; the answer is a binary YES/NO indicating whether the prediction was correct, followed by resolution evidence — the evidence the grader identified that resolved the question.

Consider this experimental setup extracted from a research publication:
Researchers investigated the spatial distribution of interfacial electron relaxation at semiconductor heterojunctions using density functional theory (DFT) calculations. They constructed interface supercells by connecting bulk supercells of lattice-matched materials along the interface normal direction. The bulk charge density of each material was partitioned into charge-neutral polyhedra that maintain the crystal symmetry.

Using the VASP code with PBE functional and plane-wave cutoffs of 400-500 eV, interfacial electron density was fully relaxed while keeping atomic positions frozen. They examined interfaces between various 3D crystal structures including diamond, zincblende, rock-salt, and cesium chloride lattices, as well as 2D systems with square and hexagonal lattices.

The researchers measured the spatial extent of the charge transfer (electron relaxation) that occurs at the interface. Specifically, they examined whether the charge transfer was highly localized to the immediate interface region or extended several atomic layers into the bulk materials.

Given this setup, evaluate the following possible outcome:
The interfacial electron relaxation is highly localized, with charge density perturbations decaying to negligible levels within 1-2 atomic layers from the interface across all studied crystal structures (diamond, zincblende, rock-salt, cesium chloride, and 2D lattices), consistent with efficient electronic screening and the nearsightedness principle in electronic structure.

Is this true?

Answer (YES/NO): YES